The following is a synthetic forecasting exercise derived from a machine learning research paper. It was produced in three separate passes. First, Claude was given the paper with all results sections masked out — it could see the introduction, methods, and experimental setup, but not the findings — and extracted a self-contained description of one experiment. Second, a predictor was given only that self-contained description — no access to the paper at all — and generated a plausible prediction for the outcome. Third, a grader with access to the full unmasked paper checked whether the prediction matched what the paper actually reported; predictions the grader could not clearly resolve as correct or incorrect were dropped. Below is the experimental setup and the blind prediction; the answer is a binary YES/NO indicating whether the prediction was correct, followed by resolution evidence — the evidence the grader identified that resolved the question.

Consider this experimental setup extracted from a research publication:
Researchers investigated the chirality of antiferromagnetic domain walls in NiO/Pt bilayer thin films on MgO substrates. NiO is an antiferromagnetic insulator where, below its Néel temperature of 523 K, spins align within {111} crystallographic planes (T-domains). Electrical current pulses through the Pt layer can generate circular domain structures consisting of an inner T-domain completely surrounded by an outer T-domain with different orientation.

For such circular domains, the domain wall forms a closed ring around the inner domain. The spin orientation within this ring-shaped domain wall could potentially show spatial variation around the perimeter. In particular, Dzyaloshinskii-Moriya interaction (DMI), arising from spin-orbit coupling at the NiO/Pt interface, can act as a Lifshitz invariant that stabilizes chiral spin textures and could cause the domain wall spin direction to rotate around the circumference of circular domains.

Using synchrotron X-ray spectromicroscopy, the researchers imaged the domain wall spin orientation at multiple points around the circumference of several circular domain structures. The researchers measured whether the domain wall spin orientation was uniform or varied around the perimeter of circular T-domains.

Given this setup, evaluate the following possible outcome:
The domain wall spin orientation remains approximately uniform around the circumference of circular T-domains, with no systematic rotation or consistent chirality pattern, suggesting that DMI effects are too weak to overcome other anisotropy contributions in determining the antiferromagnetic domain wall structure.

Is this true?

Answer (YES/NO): YES